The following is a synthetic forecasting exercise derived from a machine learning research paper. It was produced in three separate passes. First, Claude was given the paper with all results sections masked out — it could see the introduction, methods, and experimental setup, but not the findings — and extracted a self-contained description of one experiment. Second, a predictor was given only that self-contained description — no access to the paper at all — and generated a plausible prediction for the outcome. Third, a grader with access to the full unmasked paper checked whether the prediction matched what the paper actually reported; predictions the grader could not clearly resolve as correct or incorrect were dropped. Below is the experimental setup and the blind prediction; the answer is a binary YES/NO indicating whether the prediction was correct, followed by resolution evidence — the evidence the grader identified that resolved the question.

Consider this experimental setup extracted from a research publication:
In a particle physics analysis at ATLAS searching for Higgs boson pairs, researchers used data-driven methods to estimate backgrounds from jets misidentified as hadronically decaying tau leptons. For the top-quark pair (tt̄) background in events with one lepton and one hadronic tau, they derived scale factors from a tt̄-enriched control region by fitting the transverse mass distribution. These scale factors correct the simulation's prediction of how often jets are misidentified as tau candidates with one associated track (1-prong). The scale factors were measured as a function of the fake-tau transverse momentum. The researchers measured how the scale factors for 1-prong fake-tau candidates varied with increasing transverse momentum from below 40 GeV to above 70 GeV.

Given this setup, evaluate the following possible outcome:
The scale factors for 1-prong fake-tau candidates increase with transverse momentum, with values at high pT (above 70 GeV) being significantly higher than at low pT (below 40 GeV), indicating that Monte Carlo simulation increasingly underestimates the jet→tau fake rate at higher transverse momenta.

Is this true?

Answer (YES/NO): NO